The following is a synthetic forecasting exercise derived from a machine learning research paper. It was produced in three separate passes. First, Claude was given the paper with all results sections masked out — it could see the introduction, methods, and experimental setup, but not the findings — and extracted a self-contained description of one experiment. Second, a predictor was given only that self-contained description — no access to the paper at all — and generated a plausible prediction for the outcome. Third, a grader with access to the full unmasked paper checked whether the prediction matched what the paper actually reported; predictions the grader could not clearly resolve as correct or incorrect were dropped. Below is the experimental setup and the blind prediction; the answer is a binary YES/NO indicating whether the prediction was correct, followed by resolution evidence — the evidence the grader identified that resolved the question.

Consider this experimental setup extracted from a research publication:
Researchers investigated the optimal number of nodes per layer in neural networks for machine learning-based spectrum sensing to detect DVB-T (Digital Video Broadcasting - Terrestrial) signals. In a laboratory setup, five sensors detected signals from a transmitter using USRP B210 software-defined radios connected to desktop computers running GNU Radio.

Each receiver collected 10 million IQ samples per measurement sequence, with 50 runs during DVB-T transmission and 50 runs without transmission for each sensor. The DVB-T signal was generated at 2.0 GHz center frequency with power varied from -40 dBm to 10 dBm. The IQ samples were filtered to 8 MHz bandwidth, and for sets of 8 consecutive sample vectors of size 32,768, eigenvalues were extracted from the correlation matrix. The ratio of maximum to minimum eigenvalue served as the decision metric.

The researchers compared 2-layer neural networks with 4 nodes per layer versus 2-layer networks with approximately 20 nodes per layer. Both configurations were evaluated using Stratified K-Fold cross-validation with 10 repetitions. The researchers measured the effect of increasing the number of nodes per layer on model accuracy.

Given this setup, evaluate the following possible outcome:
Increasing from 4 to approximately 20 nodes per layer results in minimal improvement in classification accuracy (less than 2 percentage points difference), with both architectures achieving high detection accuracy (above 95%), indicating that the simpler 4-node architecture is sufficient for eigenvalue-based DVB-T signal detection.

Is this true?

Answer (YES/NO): NO